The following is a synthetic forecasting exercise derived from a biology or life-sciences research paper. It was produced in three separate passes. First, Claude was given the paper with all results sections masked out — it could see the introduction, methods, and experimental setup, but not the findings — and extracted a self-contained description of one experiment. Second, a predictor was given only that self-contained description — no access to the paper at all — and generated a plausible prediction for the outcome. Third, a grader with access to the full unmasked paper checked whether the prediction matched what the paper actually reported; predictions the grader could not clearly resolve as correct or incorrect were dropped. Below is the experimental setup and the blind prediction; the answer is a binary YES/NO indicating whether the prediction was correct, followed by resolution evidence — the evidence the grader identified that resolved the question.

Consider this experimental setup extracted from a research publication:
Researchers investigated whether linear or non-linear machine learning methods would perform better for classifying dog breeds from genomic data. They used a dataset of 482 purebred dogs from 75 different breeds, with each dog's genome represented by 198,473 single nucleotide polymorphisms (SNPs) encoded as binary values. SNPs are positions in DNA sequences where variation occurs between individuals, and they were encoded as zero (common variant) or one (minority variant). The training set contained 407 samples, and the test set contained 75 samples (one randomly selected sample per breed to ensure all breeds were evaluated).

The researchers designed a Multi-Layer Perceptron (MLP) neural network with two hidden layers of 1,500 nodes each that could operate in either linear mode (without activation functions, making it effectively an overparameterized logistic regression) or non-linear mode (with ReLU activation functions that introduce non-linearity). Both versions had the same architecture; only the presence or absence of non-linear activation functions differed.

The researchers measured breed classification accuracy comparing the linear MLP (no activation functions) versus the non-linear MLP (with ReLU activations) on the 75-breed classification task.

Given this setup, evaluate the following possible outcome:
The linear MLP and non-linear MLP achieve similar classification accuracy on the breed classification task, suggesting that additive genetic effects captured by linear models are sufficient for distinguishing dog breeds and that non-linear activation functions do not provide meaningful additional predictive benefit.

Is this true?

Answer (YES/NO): NO